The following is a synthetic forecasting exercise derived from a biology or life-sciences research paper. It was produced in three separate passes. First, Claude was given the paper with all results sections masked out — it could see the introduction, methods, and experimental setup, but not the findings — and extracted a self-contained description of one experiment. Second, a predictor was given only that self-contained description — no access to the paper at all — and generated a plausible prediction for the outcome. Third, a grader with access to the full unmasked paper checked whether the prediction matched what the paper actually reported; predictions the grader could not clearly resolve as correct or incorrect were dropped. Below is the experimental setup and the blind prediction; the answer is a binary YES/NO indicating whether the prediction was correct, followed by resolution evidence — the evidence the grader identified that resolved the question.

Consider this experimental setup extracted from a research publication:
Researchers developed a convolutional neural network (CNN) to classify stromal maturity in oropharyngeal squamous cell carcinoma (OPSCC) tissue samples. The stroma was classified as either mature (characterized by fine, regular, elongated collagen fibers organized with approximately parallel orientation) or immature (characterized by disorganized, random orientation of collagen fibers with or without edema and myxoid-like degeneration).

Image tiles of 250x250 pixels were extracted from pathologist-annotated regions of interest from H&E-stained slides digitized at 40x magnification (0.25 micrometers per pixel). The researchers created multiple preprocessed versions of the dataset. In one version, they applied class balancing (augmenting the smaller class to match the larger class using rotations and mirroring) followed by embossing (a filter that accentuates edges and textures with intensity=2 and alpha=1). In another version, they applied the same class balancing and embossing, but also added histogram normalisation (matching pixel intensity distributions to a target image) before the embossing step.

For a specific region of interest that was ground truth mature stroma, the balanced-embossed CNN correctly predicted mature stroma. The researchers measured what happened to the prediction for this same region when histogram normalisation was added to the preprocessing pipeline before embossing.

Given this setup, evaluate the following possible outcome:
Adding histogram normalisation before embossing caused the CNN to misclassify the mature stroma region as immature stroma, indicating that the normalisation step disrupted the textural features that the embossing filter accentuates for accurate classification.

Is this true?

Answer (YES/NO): YES